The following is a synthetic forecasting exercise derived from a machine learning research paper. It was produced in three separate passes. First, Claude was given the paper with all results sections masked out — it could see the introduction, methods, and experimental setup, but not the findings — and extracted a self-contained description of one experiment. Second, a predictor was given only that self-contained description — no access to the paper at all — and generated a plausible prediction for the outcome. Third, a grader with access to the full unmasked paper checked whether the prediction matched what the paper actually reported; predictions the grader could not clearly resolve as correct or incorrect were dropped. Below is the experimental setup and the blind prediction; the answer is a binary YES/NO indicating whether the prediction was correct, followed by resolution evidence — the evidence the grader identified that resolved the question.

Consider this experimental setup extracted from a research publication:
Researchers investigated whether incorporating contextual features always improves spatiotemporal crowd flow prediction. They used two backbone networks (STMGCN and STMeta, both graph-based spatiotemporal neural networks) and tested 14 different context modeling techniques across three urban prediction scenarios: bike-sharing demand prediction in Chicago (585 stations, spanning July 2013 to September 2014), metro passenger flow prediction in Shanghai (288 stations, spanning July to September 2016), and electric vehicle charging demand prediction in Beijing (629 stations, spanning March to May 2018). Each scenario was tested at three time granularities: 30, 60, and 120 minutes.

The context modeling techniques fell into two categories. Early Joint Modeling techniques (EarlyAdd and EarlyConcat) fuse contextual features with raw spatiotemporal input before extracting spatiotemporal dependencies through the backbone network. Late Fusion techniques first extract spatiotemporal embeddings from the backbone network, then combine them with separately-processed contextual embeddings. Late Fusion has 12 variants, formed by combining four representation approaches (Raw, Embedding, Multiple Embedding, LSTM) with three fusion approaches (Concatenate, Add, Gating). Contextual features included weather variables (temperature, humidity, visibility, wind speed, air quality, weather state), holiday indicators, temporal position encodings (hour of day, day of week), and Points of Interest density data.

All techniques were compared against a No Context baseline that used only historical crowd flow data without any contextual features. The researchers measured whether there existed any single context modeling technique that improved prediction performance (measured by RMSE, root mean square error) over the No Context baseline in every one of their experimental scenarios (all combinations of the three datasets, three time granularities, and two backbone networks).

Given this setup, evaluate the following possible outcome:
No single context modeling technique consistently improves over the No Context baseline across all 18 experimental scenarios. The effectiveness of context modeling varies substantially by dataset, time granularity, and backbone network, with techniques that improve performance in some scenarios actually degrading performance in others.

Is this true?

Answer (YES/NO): YES